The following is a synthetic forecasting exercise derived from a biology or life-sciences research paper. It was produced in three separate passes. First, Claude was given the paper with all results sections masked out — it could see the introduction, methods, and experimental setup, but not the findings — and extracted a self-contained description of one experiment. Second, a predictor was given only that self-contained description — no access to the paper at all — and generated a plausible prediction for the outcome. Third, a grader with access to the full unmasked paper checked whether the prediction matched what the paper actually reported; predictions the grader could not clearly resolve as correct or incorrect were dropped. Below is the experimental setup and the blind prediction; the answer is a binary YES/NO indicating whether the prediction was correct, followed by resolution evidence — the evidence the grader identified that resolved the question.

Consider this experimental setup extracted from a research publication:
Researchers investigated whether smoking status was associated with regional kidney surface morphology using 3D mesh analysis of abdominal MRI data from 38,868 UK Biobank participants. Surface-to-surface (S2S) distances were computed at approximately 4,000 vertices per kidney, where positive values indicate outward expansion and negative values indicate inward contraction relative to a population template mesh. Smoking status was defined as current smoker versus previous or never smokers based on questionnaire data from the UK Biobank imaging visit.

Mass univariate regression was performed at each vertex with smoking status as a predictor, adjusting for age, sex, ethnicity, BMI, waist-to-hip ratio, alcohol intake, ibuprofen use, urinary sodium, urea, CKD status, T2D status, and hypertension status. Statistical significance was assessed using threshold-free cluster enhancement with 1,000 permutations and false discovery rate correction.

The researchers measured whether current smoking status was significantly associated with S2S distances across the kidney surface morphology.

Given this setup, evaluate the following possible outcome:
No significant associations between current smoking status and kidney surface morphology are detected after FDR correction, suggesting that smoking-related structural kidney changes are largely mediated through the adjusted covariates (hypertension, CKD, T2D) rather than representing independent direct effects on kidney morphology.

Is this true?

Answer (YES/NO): NO